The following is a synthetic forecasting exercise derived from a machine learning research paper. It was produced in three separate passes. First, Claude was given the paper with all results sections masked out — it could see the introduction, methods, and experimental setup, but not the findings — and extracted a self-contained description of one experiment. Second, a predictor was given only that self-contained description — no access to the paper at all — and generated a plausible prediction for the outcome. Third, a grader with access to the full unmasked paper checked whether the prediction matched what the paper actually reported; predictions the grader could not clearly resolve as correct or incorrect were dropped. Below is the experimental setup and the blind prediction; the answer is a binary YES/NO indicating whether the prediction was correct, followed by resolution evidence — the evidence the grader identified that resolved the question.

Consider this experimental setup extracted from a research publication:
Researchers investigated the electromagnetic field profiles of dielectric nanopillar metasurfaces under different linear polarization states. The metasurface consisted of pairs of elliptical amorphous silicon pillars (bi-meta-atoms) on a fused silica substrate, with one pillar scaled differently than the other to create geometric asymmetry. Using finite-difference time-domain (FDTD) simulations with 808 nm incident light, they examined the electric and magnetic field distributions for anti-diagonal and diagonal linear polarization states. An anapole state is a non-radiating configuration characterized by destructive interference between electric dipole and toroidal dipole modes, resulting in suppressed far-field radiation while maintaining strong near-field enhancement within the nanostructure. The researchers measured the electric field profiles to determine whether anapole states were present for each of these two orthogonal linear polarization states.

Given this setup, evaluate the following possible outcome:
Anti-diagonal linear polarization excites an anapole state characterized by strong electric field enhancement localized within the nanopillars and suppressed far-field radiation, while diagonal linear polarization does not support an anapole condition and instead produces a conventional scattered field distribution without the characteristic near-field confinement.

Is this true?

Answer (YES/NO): YES